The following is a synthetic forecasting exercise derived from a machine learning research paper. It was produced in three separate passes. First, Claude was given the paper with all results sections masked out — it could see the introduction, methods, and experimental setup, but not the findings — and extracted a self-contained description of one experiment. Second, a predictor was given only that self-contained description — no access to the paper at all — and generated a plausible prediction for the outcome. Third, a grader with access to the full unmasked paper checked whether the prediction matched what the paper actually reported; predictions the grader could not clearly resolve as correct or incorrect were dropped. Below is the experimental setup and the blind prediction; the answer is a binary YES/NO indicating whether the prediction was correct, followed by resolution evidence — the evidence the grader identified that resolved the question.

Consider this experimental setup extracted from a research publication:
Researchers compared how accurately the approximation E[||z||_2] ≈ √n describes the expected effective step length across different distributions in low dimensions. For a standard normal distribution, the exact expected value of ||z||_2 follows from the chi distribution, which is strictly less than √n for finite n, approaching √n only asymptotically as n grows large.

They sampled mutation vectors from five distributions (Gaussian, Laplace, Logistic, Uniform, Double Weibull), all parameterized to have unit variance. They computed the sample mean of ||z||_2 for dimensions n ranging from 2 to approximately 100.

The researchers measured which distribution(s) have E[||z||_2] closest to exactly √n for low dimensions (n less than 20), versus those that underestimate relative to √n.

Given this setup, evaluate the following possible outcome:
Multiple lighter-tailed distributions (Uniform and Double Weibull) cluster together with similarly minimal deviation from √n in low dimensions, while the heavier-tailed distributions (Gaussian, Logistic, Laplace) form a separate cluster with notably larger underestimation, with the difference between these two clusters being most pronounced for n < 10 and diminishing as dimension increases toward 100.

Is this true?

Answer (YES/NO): NO